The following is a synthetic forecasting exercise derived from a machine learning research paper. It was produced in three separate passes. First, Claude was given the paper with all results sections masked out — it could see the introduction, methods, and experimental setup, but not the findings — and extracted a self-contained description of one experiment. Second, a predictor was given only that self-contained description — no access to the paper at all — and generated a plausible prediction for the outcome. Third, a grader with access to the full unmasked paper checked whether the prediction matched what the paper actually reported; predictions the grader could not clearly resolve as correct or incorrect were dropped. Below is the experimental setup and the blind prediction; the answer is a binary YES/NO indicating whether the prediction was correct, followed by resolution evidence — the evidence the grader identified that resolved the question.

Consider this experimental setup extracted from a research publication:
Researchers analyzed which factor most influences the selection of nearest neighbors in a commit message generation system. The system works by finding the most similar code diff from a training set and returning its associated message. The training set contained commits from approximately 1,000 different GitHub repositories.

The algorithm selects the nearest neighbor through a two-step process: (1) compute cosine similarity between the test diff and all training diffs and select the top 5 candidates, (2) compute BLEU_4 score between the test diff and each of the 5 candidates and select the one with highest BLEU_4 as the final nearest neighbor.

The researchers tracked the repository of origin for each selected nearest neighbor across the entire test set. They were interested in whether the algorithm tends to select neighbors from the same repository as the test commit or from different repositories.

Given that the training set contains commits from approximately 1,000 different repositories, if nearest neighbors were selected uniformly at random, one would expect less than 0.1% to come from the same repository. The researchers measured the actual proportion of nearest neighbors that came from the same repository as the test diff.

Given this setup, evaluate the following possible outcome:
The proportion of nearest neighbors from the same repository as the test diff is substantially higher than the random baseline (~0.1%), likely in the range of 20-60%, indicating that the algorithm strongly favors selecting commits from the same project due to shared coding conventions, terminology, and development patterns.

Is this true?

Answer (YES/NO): YES